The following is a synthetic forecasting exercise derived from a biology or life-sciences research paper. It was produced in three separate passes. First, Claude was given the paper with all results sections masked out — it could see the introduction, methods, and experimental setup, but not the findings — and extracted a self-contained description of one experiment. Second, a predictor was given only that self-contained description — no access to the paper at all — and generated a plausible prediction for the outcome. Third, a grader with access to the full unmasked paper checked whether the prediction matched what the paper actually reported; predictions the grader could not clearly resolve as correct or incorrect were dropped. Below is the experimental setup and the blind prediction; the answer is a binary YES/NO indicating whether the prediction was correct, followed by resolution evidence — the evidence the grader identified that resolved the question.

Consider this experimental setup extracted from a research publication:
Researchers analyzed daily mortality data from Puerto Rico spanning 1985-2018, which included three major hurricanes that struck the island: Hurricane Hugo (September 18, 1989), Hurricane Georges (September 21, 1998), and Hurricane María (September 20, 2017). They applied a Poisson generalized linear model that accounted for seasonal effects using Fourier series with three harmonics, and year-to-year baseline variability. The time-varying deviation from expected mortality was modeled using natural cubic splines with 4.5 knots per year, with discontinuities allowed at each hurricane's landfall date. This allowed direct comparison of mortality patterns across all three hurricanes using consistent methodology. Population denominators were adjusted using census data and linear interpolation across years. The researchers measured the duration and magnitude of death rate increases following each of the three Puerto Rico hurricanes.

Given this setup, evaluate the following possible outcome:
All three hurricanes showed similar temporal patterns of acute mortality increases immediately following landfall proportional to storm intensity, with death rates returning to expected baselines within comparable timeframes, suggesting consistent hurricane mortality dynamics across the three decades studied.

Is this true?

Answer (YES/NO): NO